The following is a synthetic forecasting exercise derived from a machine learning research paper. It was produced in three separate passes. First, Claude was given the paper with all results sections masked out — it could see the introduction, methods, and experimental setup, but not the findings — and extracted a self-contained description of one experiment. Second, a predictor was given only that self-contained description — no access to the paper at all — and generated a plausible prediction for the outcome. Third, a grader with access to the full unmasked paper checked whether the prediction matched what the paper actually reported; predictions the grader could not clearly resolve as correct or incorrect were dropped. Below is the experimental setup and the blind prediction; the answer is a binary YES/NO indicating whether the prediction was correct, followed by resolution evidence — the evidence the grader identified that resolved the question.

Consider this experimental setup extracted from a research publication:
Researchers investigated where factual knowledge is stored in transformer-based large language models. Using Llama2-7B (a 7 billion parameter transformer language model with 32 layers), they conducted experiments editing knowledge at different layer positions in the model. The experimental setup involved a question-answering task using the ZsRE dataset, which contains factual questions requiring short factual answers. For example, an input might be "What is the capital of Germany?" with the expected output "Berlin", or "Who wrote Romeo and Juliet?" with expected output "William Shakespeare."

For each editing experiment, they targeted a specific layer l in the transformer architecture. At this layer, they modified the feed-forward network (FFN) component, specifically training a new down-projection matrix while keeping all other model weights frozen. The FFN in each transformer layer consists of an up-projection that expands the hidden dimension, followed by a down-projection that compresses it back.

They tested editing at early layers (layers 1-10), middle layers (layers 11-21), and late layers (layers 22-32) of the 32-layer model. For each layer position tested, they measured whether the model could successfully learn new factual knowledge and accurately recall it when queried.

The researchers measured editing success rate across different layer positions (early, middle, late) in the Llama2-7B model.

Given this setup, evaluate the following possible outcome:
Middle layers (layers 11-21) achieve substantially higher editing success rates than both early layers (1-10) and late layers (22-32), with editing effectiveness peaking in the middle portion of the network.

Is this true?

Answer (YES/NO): NO